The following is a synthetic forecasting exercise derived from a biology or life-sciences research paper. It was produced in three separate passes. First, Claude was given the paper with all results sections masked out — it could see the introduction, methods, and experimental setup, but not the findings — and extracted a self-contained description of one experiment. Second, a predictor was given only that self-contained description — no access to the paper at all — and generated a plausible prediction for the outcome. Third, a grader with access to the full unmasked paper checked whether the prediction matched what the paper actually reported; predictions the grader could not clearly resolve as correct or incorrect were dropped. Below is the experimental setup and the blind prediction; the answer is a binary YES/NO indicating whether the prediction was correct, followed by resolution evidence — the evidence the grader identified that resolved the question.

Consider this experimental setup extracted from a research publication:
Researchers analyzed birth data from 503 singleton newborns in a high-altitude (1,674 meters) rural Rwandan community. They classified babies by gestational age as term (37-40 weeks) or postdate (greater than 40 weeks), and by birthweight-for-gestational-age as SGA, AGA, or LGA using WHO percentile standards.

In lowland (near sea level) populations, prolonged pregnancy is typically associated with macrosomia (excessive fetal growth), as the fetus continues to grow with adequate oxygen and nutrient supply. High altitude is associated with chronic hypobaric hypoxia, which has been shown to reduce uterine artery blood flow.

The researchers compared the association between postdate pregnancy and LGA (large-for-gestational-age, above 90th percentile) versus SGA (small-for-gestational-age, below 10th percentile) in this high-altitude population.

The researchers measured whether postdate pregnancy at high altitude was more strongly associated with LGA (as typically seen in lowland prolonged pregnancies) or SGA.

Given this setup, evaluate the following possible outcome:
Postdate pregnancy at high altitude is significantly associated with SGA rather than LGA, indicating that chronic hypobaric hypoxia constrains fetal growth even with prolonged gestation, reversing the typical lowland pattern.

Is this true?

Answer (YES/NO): YES